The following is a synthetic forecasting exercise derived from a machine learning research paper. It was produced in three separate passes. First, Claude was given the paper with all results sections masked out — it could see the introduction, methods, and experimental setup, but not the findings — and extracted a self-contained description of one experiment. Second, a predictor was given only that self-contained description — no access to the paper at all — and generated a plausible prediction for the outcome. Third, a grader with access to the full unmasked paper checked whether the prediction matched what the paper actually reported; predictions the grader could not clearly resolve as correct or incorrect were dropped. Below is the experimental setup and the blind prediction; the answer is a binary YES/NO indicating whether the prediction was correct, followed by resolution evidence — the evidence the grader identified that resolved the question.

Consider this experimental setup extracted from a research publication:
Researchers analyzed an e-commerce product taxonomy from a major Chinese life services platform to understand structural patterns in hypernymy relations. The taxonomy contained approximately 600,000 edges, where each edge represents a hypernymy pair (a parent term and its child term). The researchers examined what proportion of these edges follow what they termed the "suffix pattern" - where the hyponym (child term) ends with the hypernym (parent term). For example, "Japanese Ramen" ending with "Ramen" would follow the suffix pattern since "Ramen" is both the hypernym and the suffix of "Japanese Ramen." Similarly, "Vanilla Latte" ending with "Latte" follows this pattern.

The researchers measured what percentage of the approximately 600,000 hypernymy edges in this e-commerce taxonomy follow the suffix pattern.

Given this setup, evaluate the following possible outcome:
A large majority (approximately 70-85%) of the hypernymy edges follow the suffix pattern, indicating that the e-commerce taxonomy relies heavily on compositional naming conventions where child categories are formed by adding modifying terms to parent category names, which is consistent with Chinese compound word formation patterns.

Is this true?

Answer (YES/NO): NO